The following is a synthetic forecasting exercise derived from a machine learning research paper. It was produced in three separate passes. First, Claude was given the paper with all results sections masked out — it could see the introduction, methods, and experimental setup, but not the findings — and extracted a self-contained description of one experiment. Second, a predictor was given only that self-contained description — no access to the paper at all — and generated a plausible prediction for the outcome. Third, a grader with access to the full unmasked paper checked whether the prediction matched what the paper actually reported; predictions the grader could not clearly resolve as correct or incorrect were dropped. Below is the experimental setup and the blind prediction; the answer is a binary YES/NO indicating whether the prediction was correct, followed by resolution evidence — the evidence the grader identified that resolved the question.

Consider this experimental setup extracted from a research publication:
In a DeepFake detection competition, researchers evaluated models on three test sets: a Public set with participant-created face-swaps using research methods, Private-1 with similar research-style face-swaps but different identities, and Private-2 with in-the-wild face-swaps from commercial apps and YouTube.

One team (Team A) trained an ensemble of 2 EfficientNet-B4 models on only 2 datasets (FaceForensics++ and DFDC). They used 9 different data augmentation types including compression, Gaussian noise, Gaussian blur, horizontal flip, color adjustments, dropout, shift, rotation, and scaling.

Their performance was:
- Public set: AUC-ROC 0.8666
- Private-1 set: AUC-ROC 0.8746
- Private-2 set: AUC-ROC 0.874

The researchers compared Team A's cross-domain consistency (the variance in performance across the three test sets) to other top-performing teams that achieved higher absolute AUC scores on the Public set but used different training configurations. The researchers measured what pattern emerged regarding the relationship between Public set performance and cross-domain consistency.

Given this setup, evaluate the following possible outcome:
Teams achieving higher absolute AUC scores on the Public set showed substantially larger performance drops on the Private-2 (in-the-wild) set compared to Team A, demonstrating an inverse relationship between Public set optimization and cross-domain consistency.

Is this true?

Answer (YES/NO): YES